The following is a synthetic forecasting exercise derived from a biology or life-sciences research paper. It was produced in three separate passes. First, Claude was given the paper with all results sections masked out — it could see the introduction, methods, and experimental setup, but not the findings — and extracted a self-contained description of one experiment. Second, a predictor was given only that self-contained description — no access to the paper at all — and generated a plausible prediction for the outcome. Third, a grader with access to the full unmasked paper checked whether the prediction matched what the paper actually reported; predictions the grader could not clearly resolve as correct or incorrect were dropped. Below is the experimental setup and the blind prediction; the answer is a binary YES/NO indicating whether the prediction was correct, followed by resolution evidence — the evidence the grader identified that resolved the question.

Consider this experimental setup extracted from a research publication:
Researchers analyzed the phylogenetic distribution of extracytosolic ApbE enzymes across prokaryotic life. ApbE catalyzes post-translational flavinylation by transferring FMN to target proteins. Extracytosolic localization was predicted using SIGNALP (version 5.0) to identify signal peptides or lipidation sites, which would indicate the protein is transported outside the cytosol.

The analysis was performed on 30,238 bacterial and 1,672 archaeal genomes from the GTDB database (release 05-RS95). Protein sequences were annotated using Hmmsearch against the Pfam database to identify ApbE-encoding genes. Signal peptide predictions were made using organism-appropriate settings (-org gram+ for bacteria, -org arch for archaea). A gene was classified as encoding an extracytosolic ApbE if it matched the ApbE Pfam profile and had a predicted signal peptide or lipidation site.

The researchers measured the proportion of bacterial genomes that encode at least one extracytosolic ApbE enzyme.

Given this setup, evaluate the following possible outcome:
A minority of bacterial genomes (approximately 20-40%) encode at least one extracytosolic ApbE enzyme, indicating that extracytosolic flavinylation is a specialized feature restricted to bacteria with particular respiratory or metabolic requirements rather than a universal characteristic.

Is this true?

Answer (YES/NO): NO